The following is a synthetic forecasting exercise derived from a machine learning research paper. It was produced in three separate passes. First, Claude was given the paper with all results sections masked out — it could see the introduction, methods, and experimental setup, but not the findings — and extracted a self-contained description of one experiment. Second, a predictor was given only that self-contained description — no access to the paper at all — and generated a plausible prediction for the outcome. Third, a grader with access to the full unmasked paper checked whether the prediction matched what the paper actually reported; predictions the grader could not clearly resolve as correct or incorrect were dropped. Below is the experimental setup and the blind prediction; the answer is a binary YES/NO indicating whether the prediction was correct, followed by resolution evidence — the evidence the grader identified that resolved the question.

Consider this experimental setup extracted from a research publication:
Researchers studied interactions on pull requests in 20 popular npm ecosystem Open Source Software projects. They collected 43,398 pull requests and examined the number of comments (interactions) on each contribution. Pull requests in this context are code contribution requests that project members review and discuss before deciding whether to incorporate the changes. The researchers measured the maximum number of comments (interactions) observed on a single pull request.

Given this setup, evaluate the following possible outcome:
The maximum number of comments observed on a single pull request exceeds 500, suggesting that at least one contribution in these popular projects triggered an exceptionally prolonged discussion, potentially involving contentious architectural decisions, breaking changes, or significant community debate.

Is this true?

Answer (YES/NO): NO